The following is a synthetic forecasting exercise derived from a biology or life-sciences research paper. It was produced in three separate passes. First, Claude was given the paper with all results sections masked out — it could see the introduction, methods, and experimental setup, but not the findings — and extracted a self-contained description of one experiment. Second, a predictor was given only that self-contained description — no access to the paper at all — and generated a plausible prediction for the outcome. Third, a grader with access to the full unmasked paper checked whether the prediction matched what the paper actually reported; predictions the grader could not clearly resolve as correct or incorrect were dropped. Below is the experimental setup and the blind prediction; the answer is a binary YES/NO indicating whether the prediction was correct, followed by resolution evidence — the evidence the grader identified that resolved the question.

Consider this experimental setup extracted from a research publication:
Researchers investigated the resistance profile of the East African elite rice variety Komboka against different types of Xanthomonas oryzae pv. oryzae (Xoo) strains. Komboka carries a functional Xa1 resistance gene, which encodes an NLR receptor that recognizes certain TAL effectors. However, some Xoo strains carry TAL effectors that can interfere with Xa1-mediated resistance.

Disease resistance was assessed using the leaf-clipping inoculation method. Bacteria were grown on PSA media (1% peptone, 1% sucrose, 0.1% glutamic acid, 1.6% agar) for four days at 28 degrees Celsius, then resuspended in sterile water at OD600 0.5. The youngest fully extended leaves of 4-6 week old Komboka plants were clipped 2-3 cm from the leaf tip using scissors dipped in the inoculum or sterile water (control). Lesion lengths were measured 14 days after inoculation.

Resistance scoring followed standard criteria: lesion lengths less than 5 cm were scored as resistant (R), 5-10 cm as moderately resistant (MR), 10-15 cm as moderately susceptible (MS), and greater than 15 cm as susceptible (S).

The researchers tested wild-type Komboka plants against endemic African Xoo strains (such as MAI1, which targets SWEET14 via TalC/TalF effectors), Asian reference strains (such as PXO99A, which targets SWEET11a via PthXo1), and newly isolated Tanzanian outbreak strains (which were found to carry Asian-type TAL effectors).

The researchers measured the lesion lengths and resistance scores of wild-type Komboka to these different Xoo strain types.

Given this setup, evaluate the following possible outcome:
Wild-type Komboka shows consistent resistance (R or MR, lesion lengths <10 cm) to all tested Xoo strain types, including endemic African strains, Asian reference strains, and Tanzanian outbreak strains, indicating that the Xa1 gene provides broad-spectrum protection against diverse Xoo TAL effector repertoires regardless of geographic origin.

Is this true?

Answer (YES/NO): NO